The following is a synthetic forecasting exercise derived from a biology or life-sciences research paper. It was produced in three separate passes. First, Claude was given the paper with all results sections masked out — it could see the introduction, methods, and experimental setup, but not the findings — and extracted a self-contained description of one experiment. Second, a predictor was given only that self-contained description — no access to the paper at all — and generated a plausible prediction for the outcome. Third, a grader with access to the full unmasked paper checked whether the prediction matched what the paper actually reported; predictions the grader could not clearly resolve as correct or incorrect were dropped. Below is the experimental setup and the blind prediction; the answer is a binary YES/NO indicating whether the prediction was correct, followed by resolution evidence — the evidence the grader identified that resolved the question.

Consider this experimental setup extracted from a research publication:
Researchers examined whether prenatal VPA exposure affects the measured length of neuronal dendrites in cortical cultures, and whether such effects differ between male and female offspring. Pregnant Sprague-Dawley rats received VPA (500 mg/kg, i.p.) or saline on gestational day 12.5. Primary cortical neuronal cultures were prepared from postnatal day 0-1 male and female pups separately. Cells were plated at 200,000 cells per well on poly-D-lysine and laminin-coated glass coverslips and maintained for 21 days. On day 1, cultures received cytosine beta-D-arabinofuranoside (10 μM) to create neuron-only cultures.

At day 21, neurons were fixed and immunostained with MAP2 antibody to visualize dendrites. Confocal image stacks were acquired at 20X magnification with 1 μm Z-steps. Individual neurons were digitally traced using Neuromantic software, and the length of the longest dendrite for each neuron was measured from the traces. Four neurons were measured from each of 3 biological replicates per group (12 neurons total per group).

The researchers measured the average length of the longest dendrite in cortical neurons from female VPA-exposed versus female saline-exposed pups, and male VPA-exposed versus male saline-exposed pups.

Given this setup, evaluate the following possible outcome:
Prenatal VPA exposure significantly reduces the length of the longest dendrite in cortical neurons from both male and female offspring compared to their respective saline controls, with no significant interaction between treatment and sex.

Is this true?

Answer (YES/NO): NO